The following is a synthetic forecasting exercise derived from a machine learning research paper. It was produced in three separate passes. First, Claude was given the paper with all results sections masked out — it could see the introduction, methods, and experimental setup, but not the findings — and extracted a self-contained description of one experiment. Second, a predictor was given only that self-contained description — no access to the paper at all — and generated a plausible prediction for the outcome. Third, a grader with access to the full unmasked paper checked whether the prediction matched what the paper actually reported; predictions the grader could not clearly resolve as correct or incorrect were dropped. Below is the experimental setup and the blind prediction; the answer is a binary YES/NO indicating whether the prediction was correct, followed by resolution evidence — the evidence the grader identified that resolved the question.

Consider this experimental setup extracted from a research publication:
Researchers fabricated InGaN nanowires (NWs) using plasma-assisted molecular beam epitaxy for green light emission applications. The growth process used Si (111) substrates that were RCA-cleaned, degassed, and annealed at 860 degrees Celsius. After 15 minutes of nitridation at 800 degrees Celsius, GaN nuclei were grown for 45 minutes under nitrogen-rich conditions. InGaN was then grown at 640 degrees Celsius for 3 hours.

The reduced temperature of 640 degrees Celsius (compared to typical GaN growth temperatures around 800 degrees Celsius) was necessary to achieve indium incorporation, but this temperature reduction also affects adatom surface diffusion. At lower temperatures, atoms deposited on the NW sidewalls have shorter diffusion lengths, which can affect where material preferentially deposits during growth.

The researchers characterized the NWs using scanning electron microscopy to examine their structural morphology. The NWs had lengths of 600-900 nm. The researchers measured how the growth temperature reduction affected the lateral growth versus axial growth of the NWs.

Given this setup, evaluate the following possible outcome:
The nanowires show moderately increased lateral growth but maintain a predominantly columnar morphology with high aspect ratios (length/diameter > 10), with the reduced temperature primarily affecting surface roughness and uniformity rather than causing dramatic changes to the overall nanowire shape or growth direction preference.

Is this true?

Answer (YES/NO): NO